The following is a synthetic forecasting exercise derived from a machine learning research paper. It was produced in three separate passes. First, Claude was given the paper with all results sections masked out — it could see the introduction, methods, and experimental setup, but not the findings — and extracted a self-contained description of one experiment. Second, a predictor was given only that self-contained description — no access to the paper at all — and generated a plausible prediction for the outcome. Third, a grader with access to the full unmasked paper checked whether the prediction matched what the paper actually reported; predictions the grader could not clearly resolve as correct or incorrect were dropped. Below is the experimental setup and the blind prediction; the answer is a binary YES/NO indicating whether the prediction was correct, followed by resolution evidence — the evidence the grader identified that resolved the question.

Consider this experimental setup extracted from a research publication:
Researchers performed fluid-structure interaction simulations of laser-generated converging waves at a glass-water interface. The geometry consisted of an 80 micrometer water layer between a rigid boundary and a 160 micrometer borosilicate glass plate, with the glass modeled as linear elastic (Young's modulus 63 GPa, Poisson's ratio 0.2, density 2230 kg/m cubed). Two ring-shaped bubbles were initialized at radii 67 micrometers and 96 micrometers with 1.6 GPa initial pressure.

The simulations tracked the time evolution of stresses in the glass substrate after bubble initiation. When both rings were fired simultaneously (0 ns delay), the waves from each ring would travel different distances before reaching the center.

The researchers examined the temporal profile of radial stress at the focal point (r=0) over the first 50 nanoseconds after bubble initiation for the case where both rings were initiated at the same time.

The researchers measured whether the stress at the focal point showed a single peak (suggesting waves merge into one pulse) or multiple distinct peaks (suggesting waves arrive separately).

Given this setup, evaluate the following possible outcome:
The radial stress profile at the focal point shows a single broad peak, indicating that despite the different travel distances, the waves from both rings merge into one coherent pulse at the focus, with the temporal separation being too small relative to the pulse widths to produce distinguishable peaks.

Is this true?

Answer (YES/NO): NO